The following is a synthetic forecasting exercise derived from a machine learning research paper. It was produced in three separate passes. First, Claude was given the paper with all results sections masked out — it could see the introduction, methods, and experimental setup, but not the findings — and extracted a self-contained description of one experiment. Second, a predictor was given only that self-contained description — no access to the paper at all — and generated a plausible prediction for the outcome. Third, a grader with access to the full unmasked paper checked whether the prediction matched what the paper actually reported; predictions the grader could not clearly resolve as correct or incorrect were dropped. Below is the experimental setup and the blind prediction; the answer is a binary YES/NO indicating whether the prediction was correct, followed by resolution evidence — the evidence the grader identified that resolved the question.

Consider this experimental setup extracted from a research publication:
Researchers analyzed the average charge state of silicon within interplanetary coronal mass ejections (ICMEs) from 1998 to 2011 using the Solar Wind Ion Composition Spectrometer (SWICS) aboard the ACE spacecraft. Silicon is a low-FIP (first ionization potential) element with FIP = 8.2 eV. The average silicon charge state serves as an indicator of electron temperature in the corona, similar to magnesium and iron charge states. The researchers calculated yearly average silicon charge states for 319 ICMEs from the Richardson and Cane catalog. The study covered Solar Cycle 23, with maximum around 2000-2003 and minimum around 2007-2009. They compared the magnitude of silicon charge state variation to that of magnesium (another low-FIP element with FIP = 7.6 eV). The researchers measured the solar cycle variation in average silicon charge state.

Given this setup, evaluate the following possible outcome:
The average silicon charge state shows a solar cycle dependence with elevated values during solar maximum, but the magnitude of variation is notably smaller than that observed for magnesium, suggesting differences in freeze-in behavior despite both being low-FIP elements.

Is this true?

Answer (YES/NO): NO